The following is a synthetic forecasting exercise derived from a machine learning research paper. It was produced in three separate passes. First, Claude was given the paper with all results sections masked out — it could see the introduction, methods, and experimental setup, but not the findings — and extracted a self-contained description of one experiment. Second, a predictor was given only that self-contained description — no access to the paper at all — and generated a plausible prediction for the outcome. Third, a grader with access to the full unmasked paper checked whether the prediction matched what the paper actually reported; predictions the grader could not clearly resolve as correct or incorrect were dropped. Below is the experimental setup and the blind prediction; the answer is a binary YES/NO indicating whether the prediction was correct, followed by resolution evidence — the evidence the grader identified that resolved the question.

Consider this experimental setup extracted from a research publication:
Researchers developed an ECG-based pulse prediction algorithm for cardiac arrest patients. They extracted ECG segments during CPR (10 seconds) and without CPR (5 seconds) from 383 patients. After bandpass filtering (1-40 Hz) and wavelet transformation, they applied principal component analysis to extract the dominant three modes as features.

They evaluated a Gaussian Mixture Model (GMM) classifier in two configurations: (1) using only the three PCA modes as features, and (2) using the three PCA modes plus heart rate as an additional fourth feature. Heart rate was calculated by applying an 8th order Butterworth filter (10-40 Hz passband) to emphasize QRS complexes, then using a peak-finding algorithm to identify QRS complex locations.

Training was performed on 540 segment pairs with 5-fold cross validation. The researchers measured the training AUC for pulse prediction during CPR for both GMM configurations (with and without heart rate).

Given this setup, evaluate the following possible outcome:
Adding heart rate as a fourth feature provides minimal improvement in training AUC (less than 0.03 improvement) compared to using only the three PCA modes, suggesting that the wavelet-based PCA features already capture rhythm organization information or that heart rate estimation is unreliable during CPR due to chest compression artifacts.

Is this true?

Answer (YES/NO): NO